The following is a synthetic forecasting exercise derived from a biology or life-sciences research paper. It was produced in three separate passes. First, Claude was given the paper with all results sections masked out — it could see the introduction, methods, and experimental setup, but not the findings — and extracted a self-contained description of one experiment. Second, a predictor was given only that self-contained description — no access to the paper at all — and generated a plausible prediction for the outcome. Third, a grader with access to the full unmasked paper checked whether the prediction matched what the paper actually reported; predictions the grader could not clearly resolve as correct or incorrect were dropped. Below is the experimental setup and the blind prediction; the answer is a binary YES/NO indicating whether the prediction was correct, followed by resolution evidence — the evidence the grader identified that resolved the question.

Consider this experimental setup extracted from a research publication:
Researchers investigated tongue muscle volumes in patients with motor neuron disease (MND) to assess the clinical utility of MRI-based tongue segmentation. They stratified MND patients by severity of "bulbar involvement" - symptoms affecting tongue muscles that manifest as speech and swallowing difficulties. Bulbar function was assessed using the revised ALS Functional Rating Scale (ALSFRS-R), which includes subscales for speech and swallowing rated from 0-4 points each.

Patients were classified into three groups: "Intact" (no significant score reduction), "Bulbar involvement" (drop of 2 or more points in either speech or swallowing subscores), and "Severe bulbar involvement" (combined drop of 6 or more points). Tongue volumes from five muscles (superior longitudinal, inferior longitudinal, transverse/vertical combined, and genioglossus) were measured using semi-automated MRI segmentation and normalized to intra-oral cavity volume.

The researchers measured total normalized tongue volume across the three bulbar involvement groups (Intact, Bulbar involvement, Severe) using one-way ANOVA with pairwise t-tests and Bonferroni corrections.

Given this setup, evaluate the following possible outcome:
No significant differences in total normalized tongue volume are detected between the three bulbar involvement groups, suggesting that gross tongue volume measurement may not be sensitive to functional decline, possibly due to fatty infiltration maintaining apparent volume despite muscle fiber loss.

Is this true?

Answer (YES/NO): NO